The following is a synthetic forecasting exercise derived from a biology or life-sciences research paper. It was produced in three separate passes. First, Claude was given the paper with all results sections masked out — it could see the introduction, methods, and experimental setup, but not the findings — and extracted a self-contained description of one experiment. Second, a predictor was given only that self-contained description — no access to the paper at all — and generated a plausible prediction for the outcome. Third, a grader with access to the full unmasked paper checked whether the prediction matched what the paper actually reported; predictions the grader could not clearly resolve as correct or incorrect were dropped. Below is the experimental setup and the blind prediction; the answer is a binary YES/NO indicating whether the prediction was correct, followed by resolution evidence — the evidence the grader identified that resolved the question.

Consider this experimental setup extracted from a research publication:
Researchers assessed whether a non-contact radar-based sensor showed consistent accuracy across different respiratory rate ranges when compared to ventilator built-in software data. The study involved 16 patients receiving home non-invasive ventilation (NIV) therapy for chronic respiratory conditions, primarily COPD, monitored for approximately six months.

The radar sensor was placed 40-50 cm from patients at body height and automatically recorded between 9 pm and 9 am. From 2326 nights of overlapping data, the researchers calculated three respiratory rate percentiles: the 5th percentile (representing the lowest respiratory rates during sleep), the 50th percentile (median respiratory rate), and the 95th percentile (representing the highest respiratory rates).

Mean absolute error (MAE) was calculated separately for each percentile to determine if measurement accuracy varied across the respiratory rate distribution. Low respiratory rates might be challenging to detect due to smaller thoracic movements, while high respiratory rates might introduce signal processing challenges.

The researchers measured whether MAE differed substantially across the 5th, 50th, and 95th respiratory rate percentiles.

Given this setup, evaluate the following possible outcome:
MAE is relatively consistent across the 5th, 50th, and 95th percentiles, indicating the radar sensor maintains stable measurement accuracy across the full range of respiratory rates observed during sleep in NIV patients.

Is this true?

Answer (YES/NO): NO